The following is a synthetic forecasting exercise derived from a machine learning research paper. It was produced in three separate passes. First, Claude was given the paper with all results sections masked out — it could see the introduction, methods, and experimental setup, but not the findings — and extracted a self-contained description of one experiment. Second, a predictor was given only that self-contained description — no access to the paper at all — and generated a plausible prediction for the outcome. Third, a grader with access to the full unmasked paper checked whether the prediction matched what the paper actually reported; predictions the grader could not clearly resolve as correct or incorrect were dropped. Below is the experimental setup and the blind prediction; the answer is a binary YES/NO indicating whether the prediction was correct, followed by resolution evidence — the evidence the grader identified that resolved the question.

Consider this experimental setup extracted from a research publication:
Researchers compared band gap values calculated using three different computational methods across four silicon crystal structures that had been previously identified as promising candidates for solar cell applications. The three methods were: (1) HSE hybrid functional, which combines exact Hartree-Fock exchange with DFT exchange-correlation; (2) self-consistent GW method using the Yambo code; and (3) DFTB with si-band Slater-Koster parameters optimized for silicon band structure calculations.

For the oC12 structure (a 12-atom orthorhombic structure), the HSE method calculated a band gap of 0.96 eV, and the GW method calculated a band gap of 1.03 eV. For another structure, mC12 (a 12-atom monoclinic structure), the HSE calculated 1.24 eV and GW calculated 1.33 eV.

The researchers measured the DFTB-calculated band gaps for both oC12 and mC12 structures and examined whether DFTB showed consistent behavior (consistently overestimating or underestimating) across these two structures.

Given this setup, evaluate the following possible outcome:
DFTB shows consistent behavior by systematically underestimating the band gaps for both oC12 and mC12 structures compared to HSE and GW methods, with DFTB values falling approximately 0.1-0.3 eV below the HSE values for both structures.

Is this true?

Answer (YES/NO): NO